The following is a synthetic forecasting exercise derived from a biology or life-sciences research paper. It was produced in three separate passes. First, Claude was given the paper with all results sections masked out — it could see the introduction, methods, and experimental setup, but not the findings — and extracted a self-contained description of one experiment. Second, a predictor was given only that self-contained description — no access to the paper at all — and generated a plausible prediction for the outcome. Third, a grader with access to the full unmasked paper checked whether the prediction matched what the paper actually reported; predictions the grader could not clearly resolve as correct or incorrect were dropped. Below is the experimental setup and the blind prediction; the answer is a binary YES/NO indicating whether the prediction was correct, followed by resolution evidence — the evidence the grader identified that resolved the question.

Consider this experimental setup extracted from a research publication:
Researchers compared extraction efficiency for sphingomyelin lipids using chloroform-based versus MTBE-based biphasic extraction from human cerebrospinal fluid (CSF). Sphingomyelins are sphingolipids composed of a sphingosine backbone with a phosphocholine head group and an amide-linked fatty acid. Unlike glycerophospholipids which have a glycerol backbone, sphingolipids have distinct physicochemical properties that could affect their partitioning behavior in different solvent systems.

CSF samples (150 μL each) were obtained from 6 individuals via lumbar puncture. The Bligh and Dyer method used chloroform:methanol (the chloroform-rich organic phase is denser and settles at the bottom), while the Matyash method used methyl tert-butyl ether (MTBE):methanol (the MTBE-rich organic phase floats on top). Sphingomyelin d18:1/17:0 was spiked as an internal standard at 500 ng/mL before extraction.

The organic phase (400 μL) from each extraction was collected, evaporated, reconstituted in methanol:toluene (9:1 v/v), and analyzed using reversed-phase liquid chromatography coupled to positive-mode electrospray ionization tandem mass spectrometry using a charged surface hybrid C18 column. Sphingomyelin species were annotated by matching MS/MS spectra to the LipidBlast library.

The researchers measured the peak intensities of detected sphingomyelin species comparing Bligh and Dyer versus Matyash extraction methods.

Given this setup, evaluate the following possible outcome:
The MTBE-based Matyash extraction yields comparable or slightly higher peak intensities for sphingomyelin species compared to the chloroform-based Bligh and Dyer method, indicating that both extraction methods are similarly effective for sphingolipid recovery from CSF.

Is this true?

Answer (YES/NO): NO